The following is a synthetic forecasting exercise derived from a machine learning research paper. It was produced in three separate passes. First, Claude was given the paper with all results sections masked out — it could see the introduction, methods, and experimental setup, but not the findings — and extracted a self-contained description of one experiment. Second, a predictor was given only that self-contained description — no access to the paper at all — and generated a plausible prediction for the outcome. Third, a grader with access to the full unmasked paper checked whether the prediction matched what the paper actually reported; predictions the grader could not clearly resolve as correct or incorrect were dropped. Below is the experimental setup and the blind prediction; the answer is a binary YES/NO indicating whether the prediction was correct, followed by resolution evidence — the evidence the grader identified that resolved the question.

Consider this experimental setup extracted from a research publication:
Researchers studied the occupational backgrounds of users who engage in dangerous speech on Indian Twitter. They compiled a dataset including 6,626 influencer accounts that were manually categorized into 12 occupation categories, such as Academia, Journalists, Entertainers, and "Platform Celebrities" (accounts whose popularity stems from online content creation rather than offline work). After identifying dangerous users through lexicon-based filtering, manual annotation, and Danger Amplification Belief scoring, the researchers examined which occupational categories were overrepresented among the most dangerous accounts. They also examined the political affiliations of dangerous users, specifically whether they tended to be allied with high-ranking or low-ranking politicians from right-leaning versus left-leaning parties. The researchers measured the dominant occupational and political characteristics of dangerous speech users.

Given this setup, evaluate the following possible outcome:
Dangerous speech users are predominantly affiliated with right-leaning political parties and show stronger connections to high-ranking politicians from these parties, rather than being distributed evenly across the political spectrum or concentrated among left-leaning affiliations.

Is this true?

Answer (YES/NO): NO